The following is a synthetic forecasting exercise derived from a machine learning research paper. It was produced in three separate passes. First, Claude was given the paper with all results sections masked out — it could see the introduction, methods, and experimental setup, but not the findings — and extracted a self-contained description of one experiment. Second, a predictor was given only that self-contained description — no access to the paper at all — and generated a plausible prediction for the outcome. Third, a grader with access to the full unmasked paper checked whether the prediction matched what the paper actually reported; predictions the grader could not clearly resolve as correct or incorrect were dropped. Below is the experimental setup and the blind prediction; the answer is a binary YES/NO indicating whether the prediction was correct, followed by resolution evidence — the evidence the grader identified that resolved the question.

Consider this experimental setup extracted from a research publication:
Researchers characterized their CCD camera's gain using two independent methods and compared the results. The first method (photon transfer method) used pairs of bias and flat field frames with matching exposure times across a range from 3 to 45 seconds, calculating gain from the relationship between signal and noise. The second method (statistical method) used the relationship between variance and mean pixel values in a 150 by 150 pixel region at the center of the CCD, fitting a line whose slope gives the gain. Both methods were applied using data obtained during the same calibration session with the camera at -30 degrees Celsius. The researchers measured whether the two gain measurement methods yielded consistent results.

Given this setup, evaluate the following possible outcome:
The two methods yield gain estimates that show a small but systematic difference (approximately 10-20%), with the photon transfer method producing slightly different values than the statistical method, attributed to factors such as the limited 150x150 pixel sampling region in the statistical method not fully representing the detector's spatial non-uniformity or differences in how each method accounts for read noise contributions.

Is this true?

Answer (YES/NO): NO